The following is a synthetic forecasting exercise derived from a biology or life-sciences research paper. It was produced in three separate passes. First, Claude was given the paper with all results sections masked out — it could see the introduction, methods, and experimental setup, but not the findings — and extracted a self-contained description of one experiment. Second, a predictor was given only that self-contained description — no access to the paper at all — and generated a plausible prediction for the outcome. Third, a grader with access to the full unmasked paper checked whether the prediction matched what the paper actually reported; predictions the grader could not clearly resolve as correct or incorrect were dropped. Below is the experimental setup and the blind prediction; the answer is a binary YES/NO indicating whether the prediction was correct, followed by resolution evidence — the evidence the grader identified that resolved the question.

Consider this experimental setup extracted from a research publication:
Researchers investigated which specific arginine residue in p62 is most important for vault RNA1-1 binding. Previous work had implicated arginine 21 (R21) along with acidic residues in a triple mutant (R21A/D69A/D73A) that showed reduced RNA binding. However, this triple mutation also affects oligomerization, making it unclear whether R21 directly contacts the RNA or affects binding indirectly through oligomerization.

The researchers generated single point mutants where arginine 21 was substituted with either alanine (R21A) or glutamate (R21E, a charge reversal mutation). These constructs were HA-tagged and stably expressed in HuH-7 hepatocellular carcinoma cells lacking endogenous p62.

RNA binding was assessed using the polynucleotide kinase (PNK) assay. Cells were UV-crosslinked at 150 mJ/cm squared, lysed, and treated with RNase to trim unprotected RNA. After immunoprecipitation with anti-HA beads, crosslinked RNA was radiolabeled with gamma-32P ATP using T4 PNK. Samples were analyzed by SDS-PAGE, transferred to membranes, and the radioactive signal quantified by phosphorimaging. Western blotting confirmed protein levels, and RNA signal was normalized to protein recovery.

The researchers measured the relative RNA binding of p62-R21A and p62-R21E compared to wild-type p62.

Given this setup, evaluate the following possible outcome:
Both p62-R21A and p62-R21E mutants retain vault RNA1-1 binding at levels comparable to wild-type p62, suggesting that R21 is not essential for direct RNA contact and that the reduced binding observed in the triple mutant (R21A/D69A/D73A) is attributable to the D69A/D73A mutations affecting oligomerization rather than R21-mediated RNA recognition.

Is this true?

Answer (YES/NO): NO